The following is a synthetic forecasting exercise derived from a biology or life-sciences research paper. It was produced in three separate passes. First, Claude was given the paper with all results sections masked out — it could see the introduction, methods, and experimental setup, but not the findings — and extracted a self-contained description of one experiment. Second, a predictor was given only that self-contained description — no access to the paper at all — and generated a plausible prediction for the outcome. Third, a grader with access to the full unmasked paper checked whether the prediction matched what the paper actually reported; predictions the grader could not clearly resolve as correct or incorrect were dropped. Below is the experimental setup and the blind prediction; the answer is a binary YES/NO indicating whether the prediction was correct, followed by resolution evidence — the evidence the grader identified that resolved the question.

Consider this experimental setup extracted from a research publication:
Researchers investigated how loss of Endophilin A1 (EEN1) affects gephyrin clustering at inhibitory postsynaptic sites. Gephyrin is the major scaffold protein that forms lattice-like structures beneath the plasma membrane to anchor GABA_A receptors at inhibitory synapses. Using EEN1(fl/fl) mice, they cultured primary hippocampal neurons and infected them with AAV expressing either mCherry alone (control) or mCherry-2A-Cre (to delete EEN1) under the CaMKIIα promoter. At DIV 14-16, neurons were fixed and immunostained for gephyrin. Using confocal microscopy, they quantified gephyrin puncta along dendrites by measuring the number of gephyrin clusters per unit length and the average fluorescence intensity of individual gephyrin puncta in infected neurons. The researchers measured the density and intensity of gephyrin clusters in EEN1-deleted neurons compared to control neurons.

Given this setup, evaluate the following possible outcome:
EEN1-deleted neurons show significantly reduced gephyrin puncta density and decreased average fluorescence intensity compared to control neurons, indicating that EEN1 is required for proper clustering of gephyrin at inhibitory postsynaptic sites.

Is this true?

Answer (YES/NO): YES